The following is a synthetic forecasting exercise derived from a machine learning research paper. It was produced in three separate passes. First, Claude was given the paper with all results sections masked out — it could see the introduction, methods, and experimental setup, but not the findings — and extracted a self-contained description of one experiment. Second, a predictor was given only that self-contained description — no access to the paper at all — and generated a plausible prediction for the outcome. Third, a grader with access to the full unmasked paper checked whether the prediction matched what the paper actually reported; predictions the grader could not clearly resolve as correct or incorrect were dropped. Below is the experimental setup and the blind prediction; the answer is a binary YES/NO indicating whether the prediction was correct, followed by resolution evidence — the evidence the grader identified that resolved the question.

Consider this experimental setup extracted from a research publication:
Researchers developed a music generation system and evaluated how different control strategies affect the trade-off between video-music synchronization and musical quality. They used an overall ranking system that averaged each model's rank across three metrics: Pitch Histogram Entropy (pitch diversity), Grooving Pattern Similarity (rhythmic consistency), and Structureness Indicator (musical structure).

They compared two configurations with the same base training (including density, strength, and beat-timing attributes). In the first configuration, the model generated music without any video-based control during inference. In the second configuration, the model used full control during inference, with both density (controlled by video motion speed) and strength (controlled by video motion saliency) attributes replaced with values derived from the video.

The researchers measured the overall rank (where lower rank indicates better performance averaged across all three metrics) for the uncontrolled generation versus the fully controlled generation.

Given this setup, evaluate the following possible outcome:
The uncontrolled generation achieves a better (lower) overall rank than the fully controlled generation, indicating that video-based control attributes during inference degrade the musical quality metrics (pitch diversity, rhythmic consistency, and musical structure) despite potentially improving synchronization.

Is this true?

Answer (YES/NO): YES